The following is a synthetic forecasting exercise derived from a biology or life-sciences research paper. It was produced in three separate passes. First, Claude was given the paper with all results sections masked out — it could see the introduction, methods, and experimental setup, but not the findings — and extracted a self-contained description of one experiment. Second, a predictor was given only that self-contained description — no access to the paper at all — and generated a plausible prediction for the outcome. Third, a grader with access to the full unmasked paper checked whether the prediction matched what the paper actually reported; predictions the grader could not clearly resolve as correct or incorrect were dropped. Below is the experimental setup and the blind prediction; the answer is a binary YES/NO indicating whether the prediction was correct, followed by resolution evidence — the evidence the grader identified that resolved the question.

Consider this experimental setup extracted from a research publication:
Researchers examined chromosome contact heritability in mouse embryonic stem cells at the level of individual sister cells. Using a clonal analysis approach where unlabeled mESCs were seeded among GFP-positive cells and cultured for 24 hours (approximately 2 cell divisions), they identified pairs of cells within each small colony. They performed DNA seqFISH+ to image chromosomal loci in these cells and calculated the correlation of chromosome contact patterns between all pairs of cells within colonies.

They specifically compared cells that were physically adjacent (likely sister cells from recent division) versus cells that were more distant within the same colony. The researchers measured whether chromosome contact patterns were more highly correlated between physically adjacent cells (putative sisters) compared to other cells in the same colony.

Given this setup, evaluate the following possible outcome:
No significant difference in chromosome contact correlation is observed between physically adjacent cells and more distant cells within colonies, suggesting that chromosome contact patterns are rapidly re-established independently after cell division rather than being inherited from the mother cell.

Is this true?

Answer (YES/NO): NO